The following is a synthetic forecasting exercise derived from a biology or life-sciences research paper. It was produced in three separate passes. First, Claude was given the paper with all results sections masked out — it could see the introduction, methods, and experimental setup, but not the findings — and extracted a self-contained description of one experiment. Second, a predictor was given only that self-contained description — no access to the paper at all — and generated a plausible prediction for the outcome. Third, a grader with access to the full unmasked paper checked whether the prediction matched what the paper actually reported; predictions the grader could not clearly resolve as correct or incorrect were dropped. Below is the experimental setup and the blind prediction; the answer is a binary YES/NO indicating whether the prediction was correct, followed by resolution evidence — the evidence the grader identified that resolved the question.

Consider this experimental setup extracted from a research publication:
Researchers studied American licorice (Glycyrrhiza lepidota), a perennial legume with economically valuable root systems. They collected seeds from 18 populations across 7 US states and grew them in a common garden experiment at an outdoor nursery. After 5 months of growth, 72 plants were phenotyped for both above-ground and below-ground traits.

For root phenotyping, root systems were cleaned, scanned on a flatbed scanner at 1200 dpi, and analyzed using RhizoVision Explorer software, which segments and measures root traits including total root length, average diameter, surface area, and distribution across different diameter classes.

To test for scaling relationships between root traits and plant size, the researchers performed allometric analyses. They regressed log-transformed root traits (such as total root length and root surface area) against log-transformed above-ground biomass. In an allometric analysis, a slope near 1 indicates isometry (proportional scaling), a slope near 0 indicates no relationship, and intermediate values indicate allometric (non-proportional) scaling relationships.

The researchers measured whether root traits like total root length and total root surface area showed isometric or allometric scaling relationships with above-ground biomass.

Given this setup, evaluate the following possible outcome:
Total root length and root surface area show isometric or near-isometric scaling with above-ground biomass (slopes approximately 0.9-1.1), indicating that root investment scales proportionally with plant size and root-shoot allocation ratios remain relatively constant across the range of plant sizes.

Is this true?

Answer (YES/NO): YES